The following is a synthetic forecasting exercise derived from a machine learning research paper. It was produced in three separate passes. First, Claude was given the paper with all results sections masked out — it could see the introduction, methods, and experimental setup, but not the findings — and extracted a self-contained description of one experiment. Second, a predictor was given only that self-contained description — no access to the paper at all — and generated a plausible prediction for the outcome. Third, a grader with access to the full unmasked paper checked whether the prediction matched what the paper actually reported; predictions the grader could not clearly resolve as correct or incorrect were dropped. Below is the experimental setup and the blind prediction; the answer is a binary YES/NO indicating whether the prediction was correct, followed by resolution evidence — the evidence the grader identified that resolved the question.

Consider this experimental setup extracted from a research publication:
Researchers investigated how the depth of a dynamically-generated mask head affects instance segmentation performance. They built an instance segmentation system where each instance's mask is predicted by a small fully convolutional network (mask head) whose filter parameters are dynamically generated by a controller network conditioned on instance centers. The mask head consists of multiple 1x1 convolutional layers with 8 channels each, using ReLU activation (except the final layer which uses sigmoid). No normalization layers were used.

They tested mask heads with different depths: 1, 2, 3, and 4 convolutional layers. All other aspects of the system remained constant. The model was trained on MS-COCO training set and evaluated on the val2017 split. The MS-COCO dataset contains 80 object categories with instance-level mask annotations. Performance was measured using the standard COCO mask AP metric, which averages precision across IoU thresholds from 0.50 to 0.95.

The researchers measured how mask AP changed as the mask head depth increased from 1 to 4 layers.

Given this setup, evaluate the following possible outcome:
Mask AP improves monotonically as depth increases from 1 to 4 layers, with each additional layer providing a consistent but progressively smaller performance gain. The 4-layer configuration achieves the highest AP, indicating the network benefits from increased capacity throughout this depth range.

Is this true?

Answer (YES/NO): NO